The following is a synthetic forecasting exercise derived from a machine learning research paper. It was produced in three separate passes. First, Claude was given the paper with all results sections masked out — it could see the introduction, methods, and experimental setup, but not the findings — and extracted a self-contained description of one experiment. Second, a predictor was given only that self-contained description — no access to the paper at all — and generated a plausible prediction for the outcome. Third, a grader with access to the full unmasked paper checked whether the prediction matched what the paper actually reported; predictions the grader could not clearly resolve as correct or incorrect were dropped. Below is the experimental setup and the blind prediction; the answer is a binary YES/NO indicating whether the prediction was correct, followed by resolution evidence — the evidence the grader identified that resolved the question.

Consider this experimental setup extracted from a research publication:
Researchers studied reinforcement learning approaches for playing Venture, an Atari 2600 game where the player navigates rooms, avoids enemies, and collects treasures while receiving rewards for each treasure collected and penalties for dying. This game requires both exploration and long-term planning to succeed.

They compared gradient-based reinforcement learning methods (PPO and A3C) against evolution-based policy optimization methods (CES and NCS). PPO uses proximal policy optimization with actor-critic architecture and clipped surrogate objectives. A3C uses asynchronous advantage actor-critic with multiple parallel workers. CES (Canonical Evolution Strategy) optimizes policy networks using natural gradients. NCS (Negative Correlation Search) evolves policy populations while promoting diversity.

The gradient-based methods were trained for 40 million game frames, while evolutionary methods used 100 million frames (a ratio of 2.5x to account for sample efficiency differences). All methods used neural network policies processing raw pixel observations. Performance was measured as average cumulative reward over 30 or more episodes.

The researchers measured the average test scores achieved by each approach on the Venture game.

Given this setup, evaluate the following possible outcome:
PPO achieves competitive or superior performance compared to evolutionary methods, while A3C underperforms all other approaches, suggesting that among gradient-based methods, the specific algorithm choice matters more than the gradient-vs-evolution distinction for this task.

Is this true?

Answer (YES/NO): NO